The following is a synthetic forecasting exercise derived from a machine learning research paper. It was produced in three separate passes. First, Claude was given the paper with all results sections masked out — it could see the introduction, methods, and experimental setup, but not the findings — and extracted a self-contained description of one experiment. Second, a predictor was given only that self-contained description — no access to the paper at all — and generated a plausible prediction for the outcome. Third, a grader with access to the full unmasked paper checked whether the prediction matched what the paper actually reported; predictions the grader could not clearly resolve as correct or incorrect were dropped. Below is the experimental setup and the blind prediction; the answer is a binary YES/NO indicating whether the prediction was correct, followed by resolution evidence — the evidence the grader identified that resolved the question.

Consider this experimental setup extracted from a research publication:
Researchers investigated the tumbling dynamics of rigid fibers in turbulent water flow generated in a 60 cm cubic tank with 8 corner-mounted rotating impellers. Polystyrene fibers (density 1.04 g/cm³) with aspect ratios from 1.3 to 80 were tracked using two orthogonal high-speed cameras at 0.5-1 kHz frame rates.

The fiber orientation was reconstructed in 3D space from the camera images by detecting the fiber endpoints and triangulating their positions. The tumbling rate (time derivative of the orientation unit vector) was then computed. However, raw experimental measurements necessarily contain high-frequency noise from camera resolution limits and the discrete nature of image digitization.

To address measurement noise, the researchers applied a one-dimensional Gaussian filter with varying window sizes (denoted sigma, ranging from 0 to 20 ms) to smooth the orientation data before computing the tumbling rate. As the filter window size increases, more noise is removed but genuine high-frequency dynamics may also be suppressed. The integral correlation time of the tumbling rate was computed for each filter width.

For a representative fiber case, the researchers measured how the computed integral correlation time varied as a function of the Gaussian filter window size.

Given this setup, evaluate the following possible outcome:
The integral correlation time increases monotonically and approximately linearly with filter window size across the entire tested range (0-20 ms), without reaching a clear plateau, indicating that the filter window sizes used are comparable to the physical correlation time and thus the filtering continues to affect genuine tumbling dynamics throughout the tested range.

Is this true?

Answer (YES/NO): NO